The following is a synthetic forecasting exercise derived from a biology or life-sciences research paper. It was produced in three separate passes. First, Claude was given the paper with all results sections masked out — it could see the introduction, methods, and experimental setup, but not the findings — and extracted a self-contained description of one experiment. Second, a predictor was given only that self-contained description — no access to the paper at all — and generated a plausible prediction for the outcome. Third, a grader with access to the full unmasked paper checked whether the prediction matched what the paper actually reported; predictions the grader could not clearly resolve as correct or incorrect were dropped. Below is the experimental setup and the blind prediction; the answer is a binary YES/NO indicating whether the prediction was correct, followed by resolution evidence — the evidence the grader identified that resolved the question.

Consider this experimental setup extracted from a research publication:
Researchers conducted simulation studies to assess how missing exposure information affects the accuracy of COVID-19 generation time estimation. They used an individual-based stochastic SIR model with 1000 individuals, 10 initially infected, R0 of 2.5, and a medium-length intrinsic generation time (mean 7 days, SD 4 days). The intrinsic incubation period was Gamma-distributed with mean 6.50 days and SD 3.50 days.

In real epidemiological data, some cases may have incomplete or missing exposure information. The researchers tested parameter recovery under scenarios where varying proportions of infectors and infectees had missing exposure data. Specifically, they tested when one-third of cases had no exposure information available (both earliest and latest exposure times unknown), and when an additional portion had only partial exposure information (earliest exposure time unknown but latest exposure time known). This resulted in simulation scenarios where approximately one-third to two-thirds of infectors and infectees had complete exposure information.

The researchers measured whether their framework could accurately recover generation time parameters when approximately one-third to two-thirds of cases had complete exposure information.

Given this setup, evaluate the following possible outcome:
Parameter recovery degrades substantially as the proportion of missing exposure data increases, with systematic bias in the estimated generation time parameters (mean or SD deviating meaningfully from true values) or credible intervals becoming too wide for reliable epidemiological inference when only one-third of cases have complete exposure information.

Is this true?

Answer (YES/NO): YES